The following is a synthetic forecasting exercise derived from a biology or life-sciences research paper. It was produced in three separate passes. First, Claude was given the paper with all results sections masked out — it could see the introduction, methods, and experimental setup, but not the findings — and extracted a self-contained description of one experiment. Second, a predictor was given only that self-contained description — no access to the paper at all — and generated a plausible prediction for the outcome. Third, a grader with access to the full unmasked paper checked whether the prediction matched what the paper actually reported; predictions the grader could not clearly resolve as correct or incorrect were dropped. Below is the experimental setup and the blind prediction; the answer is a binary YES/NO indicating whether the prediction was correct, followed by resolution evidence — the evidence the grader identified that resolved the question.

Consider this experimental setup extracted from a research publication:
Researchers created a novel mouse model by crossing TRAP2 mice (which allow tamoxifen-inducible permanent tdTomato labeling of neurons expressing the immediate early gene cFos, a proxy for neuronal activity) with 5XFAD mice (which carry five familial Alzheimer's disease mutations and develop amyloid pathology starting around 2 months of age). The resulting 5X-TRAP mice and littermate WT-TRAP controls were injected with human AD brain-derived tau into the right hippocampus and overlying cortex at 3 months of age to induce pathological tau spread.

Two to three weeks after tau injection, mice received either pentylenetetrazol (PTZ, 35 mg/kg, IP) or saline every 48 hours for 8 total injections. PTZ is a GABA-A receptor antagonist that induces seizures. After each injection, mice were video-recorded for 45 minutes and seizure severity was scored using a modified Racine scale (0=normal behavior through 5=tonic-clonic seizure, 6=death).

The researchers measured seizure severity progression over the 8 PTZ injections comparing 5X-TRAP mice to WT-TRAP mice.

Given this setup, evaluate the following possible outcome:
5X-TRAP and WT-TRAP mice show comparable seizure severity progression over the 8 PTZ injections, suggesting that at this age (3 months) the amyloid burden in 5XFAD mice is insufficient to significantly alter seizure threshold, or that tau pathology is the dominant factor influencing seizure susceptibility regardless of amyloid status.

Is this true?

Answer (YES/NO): NO